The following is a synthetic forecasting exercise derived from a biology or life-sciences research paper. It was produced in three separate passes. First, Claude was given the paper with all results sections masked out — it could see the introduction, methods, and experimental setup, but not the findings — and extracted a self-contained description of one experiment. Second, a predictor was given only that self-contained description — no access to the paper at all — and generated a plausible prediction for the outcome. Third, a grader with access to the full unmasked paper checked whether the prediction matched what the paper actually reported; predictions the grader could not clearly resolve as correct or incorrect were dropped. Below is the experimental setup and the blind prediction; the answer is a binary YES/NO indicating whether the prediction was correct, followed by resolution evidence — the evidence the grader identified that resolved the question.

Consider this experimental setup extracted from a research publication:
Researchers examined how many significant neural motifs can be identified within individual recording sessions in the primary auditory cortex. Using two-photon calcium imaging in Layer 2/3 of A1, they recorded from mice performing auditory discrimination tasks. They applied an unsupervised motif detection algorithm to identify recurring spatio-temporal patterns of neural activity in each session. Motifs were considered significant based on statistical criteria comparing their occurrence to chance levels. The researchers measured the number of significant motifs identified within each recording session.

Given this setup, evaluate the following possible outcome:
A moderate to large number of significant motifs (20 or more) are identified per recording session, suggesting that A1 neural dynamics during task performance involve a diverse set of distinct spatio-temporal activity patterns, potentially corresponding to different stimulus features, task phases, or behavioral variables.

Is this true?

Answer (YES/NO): NO